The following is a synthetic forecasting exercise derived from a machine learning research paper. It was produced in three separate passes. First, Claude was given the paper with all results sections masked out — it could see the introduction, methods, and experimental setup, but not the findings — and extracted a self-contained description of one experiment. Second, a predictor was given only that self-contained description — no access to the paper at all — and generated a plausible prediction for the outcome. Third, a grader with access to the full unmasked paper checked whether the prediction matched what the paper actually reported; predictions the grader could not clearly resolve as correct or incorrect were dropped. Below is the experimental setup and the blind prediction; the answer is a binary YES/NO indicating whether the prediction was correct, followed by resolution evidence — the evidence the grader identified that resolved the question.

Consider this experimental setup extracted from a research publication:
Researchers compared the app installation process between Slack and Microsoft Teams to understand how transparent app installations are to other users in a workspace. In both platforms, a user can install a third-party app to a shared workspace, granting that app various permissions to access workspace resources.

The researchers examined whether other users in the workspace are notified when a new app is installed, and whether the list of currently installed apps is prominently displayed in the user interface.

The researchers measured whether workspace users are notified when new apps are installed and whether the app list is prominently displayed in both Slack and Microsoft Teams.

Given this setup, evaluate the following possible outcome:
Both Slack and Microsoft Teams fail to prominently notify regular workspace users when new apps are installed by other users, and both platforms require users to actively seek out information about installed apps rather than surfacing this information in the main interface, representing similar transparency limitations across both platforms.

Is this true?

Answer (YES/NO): YES